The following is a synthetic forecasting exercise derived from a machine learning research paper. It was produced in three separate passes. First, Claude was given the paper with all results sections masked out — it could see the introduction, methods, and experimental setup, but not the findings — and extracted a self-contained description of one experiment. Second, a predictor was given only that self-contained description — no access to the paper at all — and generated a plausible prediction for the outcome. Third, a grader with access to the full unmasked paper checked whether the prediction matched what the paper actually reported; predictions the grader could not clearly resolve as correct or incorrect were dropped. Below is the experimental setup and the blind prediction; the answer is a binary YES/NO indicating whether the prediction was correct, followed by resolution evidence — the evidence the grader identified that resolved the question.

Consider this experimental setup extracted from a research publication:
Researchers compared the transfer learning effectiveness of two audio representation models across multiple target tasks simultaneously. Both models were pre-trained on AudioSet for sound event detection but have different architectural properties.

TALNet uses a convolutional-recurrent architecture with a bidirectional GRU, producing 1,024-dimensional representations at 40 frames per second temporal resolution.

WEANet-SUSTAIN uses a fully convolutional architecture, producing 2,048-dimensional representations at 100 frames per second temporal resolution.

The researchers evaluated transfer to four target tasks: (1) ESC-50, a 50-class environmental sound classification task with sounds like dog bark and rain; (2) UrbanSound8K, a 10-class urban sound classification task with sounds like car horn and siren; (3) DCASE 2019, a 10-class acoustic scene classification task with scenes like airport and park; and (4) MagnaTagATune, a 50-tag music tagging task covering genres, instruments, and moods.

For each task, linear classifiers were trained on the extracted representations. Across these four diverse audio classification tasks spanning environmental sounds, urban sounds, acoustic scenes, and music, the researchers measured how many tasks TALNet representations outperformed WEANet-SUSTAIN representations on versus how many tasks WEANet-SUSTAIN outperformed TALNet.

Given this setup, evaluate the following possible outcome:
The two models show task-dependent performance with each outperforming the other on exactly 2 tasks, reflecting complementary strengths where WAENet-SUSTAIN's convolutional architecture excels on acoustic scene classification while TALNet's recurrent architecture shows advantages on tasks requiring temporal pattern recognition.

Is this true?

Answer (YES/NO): NO